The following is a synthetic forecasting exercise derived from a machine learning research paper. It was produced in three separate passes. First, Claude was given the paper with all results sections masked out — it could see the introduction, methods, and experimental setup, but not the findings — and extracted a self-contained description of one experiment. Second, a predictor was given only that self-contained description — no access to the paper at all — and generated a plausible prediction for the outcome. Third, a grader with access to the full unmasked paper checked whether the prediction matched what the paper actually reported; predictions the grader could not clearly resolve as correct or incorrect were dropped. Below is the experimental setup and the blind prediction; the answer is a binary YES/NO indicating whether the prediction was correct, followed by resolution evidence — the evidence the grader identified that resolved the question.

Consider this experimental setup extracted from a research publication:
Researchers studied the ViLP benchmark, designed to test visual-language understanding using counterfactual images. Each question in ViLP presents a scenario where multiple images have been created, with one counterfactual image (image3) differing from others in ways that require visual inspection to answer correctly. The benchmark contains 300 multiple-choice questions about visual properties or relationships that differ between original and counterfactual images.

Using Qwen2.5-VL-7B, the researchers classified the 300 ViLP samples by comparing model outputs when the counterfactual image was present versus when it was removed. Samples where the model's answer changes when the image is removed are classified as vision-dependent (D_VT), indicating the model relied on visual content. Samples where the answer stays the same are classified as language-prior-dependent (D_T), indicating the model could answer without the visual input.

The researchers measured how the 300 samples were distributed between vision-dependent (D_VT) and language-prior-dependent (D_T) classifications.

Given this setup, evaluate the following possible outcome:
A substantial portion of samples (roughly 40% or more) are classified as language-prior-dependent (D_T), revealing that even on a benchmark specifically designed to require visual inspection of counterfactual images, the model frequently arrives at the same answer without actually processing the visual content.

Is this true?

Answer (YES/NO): YES